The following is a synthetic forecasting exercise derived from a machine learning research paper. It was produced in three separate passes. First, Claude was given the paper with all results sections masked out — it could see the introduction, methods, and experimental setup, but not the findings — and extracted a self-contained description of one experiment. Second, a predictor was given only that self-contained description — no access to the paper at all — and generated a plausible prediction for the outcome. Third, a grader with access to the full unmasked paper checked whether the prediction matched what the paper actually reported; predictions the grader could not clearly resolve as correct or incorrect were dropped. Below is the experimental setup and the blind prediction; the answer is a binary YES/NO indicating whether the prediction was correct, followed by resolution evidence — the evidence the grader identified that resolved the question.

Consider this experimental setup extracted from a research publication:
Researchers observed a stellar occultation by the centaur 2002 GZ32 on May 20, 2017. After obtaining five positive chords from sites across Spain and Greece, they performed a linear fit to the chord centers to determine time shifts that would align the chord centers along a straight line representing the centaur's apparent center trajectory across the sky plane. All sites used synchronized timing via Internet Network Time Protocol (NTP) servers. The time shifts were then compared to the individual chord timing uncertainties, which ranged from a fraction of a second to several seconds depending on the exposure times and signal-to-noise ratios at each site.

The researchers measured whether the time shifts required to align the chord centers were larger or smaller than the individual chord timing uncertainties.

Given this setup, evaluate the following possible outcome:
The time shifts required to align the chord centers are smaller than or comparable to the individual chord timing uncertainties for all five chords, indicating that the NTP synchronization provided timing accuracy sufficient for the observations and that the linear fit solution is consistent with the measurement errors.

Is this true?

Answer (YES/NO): YES